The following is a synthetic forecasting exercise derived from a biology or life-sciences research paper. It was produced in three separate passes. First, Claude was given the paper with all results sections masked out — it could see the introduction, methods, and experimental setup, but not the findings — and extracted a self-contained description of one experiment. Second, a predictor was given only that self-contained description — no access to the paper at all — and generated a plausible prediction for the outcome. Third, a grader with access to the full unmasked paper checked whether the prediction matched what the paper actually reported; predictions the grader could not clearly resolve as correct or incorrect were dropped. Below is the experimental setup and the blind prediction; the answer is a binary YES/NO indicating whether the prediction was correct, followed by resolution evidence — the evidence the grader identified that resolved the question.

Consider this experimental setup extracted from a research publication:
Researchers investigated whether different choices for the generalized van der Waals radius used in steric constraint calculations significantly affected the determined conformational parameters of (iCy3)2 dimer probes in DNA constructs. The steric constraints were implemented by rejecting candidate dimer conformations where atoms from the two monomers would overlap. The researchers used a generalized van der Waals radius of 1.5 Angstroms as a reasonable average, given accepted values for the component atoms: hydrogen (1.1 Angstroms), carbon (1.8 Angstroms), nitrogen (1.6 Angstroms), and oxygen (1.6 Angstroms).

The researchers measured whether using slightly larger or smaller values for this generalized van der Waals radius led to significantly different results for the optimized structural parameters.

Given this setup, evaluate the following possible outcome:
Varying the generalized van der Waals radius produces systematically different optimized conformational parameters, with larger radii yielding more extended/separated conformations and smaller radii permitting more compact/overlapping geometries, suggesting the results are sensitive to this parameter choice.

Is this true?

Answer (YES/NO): NO